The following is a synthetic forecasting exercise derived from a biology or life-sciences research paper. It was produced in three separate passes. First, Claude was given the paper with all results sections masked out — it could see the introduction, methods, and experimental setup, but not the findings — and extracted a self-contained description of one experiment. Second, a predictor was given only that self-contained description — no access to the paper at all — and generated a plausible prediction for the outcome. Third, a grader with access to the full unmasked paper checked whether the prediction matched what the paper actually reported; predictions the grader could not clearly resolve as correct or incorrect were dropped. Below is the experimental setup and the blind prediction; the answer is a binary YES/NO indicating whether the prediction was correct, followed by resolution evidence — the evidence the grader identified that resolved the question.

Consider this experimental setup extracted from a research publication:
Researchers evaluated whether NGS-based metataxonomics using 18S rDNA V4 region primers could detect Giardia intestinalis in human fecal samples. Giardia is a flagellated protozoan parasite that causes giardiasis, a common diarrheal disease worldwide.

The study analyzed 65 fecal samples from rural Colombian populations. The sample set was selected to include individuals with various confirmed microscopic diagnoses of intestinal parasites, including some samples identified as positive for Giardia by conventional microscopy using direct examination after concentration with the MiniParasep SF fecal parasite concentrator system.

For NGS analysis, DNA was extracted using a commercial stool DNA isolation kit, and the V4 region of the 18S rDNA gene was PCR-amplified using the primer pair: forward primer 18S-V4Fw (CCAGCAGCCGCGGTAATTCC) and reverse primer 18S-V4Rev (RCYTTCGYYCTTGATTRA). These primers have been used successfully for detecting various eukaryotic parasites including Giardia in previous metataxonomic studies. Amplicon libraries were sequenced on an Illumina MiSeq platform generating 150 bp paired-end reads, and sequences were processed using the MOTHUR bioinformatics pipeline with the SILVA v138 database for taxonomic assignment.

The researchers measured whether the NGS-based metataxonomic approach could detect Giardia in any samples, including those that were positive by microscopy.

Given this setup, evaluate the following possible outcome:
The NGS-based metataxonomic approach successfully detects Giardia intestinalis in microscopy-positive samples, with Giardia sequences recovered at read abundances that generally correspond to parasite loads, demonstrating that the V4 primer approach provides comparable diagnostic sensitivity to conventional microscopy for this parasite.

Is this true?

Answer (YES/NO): NO